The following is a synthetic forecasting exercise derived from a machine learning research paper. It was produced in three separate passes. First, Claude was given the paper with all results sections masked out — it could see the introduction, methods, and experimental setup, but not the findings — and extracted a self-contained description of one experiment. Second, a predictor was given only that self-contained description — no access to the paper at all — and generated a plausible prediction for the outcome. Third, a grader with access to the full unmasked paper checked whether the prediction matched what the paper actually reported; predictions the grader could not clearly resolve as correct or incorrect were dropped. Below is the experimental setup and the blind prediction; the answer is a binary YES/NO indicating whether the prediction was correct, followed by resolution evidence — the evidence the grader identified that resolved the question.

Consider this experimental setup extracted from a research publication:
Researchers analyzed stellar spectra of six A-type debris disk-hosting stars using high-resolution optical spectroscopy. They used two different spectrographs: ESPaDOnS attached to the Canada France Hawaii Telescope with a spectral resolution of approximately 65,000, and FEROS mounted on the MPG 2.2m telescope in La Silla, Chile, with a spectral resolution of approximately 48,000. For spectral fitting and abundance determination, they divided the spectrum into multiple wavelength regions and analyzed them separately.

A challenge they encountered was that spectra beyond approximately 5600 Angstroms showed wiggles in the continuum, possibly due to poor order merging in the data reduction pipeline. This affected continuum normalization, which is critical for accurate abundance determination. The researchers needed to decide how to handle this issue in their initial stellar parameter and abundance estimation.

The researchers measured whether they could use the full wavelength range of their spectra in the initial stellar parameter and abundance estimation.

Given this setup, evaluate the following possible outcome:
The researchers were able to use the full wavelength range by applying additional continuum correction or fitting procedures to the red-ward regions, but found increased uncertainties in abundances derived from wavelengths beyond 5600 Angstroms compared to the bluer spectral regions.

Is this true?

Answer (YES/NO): NO